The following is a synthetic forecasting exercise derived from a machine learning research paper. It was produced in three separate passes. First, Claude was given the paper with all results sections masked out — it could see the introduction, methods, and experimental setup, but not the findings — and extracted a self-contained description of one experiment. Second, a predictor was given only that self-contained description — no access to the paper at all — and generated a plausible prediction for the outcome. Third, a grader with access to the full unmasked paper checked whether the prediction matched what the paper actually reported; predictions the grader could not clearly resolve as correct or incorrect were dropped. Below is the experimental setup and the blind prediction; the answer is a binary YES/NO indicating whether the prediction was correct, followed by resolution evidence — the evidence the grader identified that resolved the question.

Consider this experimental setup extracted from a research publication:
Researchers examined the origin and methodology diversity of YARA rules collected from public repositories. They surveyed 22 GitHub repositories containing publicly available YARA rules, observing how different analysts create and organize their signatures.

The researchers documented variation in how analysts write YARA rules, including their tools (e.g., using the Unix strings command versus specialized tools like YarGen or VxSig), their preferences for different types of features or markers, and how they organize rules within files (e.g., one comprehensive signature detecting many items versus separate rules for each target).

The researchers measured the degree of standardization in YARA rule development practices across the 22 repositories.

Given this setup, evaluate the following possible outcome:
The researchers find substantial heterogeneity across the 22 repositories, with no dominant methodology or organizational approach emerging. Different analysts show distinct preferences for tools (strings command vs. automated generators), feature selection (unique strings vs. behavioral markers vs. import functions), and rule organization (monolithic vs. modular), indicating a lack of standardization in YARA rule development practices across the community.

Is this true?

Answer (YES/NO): YES